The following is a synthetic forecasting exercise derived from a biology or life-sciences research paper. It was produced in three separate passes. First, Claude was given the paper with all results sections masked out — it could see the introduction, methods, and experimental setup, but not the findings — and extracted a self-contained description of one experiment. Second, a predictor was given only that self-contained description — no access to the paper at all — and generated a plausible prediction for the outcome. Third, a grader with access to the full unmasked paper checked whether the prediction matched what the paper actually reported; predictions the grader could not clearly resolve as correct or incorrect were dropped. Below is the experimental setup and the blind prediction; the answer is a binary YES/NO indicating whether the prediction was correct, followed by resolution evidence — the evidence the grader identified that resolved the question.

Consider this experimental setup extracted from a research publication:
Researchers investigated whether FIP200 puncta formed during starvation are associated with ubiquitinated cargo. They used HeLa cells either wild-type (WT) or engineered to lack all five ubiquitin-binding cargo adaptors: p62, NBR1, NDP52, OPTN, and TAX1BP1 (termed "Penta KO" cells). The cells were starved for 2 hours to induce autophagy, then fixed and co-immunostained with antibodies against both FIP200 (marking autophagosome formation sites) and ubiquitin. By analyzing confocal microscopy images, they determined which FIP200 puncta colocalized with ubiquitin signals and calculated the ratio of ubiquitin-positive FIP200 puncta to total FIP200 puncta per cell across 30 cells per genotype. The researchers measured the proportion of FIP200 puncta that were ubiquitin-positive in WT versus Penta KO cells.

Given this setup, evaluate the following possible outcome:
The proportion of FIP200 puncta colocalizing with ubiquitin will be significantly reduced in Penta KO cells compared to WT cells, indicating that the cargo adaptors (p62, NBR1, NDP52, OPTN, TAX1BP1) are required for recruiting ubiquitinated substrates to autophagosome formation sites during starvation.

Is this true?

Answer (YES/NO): YES